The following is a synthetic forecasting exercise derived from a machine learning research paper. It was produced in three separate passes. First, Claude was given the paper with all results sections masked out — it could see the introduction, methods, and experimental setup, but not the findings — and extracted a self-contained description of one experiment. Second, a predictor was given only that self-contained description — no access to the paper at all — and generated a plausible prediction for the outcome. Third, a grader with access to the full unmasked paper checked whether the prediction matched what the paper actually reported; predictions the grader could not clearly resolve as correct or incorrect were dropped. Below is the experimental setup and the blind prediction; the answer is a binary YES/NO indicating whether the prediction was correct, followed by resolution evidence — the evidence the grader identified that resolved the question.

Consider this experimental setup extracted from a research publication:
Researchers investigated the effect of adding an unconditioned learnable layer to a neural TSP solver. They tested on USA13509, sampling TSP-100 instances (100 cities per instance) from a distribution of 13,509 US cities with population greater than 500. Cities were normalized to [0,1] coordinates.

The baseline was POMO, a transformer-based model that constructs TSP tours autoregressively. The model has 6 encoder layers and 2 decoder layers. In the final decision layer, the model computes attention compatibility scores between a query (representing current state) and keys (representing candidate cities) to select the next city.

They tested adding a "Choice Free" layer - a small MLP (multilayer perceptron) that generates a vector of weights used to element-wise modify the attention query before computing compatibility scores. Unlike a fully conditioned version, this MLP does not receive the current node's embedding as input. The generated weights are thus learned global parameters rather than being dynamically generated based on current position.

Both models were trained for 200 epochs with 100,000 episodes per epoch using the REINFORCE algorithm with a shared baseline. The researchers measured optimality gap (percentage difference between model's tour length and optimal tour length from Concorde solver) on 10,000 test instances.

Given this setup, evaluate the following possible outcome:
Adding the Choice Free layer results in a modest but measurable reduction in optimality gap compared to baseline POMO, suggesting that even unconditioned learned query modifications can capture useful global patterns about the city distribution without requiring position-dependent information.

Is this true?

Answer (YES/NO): NO